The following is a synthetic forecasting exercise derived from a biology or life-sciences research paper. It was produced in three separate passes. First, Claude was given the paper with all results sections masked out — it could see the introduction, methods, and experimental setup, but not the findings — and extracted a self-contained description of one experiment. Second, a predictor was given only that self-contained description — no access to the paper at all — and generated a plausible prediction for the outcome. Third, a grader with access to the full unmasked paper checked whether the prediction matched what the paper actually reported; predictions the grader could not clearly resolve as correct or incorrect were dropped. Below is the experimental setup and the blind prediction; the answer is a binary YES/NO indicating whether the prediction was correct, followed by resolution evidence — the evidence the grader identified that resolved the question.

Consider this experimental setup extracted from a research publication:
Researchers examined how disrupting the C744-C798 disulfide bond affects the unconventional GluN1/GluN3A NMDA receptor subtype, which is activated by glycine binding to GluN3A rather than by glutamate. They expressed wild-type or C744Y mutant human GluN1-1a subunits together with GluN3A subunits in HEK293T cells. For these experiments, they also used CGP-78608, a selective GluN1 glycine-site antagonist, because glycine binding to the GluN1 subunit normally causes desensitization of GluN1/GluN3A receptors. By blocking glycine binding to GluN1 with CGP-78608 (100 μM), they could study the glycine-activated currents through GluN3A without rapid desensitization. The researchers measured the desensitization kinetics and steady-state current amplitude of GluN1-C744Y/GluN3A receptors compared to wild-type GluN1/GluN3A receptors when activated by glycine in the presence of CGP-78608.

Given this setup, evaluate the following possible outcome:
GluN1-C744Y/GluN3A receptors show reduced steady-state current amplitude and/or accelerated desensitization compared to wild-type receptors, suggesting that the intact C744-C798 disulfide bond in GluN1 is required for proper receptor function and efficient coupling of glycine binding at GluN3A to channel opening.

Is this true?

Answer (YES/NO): NO